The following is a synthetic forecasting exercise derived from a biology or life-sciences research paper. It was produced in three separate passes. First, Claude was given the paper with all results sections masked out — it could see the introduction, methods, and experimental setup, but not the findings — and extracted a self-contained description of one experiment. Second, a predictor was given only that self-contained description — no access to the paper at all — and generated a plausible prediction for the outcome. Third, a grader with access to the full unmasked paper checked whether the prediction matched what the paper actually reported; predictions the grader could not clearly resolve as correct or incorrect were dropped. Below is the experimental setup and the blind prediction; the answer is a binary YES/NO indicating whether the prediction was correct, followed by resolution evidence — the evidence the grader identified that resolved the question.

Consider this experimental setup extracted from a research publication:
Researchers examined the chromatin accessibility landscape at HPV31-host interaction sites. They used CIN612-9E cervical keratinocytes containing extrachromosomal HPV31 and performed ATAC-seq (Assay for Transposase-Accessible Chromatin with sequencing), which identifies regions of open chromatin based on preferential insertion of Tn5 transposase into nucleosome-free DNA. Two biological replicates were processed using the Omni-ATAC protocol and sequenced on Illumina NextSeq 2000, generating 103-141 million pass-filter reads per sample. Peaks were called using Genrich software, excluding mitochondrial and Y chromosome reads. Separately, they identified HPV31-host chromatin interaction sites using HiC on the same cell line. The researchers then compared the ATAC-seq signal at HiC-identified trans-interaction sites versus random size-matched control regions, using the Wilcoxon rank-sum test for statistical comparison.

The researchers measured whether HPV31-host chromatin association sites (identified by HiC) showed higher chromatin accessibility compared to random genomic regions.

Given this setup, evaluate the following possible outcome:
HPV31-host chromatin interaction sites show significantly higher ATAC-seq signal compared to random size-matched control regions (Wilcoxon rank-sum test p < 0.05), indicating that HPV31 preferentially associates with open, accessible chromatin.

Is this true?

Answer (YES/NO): YES